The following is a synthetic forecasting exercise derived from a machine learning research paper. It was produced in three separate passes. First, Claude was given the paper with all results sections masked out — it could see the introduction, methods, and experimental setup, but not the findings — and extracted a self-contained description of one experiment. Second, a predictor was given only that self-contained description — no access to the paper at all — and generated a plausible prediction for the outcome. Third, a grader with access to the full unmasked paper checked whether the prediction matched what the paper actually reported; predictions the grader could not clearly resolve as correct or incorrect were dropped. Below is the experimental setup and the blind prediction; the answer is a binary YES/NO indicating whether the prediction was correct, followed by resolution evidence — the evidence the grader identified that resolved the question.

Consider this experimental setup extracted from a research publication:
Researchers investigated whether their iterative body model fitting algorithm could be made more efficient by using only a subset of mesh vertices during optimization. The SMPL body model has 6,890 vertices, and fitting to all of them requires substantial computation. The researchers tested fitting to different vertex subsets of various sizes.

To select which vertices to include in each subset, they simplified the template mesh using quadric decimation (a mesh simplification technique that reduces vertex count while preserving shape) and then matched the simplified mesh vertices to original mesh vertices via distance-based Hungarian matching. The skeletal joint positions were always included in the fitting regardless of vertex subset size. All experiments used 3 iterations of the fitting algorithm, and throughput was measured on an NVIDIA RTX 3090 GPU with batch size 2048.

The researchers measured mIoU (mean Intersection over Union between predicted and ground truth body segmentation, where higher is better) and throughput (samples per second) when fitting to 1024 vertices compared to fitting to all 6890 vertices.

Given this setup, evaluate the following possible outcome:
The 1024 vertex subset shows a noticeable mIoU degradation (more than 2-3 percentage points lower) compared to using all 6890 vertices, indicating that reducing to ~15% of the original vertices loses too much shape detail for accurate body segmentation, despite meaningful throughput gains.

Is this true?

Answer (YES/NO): NO